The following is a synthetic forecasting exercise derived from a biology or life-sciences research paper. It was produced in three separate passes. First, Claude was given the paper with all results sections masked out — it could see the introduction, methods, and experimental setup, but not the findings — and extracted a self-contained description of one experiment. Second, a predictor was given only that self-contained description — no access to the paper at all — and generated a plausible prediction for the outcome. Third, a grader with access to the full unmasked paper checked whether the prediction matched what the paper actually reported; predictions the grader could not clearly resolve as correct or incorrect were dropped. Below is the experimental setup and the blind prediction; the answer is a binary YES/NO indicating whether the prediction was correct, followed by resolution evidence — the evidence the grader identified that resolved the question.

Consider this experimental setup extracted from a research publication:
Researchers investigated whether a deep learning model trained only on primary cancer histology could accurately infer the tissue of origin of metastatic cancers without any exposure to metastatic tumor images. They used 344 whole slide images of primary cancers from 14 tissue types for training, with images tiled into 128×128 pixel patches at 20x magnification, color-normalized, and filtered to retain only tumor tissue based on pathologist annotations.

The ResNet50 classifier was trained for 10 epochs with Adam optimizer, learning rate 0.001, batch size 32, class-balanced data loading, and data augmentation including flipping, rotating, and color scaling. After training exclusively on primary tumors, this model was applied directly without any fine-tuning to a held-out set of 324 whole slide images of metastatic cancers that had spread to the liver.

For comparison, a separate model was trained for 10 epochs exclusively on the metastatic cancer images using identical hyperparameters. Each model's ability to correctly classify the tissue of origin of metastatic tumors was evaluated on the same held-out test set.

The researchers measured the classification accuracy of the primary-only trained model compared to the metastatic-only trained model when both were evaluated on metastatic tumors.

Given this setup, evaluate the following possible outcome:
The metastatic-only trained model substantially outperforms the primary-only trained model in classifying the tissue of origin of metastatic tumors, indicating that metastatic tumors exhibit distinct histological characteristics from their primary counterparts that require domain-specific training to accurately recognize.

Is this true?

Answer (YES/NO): NO